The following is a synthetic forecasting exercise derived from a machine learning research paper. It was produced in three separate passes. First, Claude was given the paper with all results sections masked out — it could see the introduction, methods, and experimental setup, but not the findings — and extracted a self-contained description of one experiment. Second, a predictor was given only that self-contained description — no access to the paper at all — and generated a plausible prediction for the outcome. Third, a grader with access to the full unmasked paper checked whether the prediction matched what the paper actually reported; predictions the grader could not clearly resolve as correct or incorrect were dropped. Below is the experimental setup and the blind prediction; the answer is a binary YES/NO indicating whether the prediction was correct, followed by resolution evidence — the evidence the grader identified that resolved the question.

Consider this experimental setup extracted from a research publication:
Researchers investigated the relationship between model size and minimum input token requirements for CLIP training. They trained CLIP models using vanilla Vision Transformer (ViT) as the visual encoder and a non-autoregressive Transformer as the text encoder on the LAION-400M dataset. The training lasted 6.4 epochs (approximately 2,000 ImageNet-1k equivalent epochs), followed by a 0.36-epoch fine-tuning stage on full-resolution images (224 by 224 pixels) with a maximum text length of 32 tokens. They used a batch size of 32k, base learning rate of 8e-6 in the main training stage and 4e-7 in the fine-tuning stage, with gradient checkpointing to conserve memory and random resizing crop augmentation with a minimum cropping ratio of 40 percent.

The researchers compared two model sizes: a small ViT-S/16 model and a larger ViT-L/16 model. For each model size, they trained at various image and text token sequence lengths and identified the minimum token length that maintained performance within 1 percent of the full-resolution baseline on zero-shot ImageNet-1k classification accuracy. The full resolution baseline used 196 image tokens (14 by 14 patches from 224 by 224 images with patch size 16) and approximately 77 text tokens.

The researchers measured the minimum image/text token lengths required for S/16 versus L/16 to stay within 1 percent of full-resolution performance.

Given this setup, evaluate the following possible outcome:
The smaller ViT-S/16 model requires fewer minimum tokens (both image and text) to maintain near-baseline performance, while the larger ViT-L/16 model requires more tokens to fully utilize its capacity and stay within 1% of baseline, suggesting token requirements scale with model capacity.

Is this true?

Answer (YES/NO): NO